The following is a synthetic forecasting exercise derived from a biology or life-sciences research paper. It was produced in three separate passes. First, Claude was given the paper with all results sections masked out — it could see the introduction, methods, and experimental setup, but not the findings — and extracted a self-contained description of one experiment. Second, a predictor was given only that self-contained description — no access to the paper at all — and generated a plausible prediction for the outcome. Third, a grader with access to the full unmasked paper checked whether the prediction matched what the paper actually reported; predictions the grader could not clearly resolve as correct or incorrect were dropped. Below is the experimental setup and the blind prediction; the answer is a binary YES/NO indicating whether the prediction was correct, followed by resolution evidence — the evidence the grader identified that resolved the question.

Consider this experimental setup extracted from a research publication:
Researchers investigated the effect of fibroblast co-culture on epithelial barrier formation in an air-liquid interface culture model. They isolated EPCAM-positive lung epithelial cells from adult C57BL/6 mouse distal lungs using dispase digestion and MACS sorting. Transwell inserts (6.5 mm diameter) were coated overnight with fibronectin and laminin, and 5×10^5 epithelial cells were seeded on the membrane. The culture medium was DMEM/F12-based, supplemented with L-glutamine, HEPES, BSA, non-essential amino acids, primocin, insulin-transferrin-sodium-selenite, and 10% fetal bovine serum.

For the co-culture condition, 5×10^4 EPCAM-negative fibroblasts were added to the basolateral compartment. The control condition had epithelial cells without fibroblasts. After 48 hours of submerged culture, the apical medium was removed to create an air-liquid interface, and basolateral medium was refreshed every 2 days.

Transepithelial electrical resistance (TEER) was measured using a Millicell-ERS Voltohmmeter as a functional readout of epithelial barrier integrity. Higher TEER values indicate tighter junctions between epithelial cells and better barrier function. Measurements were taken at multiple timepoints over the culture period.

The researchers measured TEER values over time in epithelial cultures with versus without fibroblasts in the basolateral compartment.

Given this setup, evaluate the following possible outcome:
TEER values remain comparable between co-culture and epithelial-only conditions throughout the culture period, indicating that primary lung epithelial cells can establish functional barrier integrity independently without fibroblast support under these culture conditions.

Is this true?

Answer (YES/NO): NO